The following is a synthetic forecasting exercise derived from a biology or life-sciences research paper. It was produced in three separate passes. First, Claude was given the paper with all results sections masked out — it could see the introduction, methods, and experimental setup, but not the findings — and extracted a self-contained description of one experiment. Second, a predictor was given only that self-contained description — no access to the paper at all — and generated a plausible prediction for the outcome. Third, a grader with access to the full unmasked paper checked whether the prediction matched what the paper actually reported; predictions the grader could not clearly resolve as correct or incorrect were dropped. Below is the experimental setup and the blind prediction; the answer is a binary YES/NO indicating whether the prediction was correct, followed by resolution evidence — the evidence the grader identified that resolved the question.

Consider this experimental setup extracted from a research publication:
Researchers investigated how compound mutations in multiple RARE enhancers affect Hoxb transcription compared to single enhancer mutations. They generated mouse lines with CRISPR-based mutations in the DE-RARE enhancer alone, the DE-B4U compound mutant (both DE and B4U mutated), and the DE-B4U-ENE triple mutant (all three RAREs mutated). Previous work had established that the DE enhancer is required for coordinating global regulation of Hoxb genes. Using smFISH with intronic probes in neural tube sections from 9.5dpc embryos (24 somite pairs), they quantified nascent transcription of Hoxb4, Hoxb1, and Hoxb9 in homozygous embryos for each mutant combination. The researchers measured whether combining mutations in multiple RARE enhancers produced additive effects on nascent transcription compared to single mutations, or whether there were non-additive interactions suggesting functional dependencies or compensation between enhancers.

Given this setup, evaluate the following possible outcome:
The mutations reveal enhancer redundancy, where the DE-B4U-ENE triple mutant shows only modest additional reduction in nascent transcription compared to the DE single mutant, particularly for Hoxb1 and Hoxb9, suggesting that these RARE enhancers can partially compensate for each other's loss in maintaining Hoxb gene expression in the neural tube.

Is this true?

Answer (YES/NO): NO